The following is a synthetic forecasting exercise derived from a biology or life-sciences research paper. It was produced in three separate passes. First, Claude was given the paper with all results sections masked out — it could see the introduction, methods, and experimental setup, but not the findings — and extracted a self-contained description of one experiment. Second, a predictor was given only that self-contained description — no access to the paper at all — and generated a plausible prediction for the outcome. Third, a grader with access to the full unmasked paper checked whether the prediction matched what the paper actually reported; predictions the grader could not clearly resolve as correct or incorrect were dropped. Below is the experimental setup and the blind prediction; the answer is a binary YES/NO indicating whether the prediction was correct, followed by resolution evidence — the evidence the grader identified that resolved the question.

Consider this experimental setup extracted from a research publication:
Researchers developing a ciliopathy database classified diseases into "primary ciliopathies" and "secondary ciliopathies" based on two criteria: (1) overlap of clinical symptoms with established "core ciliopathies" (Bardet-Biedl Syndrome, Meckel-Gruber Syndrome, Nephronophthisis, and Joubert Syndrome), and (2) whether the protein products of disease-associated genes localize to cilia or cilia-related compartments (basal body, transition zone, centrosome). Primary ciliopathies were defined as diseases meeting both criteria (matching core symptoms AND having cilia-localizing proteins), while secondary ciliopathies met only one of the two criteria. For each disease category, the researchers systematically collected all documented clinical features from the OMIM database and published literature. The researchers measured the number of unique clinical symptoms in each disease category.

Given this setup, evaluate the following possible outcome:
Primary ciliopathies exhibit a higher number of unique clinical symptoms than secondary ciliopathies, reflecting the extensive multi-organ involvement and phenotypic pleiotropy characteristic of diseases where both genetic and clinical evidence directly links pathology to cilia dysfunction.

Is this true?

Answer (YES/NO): YES